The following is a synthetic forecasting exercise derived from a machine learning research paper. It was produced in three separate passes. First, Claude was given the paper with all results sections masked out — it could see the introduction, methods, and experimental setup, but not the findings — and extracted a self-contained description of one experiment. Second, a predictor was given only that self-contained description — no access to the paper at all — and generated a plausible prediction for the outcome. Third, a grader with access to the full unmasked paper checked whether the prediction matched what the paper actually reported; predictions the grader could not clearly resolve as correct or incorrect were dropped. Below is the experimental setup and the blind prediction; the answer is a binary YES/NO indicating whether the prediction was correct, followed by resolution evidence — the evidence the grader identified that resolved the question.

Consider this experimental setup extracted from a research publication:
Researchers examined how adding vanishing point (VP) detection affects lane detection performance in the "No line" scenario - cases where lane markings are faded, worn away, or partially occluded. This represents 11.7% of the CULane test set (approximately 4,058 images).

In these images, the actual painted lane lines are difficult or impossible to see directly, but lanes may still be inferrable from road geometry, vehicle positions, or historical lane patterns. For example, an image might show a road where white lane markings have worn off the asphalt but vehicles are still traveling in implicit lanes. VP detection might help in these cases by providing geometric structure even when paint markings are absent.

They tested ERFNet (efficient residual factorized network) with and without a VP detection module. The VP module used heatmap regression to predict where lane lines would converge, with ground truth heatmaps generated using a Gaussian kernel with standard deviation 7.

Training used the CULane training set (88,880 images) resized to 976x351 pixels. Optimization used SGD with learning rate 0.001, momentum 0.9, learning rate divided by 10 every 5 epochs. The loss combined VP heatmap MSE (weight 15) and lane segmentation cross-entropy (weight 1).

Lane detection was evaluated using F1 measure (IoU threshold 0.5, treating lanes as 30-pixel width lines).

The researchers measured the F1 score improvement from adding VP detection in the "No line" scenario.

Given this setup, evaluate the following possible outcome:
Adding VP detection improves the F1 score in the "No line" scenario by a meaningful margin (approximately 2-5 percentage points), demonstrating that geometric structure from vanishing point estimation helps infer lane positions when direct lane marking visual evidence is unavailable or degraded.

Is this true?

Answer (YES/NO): NO